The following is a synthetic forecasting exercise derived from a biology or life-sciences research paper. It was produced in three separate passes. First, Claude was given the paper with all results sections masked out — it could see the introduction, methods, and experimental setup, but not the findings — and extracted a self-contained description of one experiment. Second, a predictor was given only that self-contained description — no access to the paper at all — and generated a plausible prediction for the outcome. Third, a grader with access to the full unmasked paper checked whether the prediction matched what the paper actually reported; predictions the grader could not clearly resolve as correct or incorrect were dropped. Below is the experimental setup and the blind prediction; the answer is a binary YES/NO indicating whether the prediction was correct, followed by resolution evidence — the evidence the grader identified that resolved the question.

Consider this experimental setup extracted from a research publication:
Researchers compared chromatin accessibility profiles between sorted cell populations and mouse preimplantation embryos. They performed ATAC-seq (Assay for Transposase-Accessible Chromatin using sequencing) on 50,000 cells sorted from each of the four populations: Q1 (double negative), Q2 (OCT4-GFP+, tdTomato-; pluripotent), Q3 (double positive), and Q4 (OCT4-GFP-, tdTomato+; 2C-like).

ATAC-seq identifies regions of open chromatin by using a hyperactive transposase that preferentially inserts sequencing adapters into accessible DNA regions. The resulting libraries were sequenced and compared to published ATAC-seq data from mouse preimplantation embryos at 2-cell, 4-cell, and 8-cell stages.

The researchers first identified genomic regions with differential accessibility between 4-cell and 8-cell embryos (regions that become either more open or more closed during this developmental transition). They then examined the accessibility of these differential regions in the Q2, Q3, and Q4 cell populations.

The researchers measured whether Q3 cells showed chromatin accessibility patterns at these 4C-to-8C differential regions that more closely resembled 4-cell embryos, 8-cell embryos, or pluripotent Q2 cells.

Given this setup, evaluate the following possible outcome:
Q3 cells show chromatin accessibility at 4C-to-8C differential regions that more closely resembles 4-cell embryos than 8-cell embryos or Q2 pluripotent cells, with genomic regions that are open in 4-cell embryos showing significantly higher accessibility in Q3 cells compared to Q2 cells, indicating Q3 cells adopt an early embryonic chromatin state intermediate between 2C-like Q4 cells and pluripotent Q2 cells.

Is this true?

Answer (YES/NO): NO